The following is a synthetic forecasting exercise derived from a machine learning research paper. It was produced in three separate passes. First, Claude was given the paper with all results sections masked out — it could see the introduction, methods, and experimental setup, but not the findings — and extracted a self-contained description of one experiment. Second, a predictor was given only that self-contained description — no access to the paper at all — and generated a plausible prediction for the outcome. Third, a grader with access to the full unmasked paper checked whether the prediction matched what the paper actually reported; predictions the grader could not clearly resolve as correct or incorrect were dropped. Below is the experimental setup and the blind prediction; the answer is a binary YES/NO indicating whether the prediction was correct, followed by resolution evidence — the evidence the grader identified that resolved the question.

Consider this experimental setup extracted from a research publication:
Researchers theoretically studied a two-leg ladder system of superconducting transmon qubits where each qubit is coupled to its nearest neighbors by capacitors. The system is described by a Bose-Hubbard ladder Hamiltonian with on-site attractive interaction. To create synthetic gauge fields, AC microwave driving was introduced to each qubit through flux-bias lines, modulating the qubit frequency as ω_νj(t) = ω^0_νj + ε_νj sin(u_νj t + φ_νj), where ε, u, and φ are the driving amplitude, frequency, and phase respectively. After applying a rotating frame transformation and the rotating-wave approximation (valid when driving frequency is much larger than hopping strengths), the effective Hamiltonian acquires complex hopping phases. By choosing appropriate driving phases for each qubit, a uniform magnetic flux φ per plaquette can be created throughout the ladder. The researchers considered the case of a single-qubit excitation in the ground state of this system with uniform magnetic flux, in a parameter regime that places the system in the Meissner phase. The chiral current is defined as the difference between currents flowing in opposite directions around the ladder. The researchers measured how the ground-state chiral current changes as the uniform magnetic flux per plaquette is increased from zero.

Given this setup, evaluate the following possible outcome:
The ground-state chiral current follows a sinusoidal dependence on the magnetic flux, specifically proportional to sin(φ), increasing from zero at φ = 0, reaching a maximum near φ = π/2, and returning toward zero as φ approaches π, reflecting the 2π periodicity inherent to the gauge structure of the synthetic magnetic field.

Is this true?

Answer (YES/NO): NO